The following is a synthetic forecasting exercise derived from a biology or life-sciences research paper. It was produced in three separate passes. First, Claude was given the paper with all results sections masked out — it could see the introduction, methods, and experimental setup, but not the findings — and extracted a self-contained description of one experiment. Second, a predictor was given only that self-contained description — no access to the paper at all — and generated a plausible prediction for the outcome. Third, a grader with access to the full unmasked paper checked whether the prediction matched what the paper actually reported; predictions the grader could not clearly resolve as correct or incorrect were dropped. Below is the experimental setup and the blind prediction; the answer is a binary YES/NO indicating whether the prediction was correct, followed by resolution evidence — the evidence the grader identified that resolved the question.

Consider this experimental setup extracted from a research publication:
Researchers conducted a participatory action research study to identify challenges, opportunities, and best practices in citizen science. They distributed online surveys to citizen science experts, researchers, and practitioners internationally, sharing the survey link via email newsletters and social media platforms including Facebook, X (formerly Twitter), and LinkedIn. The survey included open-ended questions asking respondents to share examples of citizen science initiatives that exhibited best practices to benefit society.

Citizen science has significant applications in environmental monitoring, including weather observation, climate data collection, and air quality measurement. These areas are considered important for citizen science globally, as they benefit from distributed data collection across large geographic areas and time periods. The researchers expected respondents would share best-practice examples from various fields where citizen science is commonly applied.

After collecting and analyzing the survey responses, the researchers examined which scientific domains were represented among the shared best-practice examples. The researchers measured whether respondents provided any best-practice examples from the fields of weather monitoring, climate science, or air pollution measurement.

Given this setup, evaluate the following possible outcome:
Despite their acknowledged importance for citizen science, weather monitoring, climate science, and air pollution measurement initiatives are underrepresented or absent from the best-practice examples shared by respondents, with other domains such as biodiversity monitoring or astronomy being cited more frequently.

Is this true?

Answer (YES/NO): YES